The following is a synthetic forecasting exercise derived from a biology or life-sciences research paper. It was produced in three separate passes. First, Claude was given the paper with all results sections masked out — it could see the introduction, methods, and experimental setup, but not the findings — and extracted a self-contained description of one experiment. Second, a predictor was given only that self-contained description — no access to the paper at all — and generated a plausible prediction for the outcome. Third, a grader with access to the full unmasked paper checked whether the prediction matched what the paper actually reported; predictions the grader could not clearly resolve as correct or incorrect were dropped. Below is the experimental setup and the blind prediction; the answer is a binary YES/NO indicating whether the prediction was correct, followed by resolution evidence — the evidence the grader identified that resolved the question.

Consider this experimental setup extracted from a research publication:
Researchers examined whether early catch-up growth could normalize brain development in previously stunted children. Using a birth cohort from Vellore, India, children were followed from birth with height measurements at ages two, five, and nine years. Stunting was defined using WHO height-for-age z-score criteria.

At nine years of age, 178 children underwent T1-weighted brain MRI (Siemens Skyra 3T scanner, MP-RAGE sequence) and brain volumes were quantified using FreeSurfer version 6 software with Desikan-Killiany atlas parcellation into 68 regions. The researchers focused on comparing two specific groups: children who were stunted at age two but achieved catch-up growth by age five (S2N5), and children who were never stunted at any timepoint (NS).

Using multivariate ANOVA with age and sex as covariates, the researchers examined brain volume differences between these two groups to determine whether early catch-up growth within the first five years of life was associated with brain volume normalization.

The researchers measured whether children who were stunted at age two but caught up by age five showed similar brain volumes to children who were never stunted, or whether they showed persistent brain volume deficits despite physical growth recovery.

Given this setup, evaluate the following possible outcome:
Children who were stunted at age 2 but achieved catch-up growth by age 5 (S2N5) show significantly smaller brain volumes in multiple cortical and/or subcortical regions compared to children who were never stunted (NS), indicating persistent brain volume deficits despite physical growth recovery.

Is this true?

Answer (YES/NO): NO